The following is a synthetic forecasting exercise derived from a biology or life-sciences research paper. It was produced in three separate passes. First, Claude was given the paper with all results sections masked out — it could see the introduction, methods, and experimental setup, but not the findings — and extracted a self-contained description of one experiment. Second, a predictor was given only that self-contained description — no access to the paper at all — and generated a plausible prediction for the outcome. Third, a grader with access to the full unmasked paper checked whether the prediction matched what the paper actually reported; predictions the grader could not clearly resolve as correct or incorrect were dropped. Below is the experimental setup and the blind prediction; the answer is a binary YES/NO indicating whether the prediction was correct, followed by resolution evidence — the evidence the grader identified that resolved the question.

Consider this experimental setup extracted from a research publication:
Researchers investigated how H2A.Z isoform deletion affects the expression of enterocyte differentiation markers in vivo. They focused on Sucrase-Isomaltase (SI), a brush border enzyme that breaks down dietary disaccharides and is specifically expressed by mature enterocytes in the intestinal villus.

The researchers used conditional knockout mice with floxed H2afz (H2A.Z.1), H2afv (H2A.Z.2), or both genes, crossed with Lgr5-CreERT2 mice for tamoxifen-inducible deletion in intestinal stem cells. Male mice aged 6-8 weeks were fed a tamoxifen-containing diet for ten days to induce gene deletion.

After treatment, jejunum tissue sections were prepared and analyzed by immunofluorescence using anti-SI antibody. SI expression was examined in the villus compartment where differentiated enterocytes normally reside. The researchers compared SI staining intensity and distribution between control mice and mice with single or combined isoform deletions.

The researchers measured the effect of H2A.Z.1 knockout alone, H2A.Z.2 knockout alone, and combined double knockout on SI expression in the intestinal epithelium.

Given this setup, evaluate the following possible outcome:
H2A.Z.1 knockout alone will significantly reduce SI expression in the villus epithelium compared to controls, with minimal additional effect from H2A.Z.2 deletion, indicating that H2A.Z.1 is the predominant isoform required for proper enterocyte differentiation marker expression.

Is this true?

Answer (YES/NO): NO